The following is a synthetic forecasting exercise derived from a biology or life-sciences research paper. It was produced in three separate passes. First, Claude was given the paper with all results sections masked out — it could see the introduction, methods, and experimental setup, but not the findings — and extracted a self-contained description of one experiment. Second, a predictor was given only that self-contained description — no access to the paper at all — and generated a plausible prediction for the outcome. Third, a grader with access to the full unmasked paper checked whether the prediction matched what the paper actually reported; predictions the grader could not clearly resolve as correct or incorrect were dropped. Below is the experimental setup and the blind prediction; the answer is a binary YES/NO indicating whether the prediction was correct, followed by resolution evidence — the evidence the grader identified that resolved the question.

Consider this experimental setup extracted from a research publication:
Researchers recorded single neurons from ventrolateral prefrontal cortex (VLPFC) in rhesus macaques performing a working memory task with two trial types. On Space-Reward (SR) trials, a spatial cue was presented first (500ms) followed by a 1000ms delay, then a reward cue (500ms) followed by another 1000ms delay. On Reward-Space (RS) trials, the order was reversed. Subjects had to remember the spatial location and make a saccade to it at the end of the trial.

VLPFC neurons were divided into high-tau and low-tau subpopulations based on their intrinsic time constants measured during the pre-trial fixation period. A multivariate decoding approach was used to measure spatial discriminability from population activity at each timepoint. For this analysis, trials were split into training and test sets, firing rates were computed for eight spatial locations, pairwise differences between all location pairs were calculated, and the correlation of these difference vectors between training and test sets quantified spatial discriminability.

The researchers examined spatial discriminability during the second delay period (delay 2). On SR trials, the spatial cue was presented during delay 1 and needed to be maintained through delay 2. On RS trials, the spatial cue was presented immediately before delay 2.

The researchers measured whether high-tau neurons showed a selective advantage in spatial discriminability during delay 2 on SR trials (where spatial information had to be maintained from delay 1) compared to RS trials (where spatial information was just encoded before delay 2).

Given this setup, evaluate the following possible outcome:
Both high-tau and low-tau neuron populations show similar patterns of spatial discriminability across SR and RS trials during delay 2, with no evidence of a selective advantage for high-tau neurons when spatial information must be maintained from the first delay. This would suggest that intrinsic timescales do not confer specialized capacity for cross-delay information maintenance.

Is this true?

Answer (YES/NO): NO